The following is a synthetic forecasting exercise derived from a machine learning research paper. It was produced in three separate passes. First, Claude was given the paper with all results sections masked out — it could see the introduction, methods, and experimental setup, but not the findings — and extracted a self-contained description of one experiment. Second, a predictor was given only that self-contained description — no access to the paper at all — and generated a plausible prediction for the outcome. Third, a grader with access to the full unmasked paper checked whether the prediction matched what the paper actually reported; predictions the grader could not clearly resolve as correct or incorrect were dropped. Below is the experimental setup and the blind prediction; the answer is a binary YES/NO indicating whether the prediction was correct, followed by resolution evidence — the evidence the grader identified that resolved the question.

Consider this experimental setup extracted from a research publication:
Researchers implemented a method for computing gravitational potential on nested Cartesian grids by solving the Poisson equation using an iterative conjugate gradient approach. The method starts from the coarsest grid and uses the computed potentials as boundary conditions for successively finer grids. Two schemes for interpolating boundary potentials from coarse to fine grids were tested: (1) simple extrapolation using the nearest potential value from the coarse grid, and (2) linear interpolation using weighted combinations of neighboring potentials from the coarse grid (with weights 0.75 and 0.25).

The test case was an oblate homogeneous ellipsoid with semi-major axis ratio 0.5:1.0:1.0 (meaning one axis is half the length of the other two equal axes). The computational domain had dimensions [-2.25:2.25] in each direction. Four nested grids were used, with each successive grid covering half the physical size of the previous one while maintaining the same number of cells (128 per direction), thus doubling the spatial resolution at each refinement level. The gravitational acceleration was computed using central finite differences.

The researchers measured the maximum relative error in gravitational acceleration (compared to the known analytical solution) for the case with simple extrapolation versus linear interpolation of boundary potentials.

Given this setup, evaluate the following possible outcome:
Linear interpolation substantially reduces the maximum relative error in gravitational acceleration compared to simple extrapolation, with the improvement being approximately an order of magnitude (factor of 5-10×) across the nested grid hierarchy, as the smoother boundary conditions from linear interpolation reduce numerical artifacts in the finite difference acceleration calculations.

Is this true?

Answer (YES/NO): NO